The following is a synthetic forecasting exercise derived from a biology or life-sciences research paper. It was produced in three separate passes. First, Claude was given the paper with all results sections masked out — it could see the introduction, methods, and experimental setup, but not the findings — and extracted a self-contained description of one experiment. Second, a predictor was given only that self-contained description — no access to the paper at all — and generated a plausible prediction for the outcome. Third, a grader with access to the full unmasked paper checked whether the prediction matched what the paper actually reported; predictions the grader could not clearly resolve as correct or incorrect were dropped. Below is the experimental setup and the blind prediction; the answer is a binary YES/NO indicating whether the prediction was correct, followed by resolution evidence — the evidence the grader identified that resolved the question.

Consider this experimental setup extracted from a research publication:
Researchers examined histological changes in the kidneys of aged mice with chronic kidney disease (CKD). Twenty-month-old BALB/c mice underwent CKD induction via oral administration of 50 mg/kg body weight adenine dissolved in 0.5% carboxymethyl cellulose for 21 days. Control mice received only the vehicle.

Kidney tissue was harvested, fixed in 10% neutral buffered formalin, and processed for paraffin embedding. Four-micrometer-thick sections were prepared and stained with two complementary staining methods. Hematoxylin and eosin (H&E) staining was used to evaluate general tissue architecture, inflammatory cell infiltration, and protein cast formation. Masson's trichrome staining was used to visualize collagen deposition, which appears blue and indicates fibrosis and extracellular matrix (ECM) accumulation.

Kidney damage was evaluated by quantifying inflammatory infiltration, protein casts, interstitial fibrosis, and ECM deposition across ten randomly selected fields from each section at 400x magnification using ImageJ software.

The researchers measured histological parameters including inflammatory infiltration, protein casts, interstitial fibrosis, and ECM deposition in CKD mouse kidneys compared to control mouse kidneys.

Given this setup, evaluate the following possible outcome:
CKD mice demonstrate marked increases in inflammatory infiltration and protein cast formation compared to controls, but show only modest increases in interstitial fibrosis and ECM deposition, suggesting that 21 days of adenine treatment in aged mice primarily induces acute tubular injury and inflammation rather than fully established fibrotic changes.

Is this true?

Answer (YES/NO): NO